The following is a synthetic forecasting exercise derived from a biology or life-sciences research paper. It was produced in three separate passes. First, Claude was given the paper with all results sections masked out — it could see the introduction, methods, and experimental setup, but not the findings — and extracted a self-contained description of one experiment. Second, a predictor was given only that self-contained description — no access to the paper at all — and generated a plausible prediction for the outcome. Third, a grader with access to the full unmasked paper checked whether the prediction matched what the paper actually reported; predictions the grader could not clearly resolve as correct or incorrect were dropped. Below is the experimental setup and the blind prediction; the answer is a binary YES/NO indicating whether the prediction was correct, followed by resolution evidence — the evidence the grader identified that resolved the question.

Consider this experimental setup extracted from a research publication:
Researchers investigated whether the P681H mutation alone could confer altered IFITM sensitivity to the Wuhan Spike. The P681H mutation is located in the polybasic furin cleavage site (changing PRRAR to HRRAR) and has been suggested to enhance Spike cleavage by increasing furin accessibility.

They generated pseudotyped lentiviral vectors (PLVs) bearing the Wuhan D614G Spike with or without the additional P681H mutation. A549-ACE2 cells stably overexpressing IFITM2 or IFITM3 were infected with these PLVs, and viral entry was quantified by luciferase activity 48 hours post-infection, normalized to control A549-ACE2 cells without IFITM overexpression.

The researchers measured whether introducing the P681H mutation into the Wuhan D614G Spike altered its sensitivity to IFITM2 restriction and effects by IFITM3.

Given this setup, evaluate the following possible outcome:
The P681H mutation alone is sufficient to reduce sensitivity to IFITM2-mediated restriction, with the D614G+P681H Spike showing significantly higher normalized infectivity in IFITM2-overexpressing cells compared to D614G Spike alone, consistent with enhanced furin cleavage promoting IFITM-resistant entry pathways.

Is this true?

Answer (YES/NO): YES